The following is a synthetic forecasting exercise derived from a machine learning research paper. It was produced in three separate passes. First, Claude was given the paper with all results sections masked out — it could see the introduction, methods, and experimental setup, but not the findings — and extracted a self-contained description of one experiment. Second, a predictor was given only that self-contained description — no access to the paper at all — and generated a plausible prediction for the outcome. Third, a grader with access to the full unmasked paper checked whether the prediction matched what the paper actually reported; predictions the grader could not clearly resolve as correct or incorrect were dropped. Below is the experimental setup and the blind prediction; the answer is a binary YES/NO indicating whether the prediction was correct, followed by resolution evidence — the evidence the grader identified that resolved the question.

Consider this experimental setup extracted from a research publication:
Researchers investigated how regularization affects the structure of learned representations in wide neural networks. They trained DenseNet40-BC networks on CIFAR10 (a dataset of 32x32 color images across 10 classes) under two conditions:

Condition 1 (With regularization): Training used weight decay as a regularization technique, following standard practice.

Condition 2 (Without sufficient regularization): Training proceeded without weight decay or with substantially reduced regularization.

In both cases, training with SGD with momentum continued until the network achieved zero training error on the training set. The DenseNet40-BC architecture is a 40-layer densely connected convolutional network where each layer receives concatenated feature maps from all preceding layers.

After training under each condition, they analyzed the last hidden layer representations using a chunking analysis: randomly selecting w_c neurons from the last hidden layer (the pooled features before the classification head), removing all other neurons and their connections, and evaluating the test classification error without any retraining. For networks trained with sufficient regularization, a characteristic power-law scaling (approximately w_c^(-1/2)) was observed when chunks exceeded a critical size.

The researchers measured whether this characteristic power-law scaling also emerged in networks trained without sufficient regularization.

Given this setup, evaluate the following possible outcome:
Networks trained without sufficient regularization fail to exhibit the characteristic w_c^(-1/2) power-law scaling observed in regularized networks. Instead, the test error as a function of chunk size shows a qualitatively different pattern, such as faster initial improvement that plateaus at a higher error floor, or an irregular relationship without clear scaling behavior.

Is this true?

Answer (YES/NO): YES